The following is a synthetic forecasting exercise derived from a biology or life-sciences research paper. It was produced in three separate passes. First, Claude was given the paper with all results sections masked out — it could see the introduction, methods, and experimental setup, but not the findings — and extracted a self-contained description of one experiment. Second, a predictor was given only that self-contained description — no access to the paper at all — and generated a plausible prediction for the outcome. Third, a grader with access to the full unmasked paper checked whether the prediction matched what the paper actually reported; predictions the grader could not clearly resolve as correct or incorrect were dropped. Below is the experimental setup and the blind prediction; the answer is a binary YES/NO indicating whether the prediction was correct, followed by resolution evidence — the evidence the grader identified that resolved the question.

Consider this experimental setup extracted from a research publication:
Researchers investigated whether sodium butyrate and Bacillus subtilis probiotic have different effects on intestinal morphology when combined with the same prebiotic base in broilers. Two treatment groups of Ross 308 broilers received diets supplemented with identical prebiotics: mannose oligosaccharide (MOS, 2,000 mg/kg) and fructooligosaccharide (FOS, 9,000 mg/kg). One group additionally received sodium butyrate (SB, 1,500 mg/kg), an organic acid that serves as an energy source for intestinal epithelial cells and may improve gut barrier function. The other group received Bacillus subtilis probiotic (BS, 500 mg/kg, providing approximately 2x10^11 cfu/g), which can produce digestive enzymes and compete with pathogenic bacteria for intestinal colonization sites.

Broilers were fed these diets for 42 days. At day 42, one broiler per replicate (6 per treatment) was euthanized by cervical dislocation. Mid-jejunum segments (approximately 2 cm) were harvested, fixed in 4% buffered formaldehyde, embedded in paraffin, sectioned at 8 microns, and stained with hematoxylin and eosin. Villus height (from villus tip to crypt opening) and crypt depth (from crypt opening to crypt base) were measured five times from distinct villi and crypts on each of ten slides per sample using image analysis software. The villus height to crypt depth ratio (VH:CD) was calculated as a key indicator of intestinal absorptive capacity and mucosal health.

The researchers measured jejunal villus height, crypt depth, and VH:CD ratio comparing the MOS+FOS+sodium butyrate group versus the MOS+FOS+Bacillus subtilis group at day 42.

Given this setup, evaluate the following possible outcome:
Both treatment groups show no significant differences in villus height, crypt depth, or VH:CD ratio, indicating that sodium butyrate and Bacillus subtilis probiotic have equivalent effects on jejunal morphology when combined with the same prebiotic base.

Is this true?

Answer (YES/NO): YES